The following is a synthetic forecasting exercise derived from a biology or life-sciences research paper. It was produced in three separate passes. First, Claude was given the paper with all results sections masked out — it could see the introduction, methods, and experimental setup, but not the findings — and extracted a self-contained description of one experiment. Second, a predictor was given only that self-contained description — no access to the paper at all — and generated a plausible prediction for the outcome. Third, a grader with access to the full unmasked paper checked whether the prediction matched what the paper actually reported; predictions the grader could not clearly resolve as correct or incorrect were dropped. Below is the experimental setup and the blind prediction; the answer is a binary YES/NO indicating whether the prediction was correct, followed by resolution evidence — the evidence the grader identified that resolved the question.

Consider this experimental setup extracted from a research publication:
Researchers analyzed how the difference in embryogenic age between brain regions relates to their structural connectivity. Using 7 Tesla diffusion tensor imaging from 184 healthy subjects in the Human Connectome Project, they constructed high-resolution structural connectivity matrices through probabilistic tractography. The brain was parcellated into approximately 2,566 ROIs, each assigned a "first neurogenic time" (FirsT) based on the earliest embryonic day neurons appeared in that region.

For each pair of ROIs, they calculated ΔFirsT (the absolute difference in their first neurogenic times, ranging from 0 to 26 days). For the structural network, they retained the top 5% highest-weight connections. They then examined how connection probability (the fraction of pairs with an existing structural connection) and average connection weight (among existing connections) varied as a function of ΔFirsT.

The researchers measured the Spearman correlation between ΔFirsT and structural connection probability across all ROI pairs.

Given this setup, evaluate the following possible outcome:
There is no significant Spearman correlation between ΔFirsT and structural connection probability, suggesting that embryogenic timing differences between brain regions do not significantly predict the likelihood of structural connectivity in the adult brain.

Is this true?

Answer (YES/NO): NO